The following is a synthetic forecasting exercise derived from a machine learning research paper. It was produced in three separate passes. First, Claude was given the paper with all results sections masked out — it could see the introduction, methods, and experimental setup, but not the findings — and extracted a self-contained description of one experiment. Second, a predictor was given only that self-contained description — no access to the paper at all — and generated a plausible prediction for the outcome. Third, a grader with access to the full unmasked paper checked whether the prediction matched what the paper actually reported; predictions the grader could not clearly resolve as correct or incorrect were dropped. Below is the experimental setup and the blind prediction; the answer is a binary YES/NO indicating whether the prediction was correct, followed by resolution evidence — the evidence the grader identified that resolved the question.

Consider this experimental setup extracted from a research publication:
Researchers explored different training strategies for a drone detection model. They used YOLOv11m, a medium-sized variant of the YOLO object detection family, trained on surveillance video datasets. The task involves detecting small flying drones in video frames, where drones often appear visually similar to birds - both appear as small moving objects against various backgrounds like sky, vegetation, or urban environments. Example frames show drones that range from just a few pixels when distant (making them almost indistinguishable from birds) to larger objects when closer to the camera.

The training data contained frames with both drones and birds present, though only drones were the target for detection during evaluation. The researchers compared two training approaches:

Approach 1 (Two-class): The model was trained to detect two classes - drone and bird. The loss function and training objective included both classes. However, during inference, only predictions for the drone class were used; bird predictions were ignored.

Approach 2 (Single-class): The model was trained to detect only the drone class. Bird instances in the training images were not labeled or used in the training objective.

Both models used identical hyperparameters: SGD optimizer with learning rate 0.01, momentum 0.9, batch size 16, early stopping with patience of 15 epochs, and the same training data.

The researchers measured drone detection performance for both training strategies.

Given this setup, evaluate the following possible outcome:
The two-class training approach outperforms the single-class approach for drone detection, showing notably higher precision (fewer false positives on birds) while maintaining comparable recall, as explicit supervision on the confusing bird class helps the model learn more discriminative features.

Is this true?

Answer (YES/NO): NO